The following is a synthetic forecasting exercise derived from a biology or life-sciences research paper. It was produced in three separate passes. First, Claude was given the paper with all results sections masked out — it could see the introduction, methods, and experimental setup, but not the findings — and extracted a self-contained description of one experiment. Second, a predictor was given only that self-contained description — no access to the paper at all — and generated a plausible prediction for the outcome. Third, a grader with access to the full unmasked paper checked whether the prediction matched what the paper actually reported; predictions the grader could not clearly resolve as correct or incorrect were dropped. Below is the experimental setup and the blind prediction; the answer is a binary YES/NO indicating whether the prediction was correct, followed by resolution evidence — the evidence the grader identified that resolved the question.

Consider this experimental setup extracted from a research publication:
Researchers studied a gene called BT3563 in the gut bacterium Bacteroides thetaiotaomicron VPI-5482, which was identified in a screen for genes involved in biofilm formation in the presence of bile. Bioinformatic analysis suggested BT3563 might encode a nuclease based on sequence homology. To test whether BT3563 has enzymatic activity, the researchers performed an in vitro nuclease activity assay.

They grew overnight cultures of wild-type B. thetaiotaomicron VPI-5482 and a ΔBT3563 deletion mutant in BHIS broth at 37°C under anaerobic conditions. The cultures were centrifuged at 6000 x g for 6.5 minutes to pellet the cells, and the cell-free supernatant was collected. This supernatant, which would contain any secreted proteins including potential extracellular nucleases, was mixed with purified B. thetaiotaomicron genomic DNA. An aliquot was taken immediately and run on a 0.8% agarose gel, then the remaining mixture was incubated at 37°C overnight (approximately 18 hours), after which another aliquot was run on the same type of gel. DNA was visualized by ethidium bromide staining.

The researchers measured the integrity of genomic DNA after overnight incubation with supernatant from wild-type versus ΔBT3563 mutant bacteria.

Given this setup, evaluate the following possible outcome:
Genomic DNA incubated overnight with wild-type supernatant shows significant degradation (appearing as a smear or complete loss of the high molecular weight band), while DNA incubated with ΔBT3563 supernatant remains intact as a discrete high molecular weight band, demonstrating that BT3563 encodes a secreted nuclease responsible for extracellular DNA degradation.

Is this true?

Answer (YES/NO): YES